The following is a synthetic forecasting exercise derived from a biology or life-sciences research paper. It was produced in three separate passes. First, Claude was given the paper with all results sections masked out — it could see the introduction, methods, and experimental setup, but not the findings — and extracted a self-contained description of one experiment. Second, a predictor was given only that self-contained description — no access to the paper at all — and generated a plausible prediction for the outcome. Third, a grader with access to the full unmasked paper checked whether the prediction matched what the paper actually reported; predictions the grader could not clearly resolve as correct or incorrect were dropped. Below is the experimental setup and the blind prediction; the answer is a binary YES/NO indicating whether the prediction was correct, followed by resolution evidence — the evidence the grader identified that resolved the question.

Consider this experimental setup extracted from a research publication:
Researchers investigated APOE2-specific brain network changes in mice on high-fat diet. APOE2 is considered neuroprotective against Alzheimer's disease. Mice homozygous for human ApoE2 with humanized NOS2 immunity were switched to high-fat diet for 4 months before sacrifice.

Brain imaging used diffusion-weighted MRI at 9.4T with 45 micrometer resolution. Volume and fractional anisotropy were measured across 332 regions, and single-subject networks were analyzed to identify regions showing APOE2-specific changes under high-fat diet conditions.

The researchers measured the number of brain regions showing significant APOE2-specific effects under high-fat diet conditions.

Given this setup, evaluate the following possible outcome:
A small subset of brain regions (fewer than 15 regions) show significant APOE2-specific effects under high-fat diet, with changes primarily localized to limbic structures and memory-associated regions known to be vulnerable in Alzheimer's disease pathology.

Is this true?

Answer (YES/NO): NO